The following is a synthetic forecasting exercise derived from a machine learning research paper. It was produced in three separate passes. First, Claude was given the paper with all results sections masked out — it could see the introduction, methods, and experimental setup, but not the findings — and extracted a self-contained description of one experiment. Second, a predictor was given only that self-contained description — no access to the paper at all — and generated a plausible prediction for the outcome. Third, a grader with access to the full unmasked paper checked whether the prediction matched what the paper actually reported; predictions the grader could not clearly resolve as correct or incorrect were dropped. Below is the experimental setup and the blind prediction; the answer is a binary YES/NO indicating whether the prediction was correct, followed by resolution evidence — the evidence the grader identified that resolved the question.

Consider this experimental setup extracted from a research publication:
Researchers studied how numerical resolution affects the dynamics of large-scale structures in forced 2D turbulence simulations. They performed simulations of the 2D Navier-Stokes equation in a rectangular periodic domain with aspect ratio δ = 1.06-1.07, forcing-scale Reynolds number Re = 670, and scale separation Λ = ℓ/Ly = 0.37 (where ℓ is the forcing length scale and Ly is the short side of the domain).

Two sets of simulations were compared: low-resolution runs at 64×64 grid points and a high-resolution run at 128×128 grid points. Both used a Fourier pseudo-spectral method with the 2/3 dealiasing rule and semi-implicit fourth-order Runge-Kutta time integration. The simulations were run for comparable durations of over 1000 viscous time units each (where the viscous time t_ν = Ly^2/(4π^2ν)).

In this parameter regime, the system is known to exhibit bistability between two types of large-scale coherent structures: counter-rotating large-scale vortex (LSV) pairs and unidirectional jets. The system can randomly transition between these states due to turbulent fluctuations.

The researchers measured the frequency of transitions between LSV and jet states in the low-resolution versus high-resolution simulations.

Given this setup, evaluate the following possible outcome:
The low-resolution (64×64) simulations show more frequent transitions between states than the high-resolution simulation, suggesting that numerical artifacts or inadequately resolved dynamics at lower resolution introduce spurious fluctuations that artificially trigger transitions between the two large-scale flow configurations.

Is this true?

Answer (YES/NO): NO